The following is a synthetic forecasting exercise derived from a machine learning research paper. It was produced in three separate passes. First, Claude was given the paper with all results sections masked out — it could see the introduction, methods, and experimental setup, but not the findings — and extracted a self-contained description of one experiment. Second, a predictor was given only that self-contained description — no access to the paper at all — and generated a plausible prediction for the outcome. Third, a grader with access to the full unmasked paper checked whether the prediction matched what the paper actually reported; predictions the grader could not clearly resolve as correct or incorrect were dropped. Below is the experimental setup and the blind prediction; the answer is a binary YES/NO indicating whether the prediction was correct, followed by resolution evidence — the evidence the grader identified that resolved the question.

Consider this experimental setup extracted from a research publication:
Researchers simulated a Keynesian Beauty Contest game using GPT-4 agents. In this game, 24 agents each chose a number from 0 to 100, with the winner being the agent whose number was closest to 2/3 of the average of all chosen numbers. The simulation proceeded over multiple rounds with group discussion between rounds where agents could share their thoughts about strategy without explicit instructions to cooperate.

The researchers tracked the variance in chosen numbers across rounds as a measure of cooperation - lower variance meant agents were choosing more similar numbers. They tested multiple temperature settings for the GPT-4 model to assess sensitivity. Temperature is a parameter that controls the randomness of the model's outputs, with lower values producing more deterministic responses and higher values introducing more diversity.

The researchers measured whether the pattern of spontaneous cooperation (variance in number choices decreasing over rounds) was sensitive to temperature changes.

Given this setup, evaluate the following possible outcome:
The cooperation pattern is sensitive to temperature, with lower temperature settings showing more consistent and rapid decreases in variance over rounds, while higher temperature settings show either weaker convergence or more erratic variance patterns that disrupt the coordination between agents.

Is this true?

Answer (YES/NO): NO